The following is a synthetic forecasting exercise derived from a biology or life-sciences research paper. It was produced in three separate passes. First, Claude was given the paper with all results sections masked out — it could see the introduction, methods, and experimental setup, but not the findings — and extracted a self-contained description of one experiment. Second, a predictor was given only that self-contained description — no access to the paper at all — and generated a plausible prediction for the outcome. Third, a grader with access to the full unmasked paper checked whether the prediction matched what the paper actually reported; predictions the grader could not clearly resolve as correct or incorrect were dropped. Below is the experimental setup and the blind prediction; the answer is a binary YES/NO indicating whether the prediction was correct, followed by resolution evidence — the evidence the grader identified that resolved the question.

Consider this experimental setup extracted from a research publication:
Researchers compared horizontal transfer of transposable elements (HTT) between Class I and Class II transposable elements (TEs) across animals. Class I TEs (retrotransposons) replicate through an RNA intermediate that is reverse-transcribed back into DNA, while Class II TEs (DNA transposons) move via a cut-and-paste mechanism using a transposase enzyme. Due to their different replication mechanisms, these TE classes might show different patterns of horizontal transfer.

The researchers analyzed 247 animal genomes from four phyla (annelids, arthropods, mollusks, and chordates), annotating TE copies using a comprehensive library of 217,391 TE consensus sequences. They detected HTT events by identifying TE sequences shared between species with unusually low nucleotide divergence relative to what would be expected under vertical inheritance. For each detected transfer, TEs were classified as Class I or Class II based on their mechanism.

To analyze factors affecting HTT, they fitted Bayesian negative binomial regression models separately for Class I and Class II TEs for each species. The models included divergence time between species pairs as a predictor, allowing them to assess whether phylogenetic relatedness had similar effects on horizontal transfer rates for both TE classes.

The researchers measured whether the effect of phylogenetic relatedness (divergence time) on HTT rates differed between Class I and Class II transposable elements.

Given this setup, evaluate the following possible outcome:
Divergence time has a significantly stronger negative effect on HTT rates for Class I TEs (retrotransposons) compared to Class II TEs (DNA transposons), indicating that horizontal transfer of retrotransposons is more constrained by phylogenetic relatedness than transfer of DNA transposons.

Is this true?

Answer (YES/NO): NO